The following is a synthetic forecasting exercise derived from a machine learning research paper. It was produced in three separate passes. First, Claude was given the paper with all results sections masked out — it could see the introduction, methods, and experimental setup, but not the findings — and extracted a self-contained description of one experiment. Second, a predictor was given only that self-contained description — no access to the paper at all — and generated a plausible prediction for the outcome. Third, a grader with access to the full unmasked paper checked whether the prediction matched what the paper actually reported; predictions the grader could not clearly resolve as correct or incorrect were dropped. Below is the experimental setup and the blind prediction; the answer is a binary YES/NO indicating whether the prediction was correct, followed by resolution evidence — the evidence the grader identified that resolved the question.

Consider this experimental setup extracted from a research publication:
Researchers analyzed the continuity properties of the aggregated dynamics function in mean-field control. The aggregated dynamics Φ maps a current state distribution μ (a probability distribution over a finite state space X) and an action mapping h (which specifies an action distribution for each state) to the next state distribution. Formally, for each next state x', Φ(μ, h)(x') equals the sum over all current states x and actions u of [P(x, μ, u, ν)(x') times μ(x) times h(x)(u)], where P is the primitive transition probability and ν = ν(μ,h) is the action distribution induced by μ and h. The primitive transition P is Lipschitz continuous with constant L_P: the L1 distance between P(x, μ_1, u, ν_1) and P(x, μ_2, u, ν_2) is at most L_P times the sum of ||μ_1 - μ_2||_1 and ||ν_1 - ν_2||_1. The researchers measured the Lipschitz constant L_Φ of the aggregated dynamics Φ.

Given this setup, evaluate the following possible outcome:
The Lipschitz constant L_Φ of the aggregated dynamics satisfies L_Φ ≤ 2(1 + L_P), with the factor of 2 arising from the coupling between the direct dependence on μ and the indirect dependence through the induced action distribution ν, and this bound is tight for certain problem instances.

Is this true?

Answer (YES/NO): NO